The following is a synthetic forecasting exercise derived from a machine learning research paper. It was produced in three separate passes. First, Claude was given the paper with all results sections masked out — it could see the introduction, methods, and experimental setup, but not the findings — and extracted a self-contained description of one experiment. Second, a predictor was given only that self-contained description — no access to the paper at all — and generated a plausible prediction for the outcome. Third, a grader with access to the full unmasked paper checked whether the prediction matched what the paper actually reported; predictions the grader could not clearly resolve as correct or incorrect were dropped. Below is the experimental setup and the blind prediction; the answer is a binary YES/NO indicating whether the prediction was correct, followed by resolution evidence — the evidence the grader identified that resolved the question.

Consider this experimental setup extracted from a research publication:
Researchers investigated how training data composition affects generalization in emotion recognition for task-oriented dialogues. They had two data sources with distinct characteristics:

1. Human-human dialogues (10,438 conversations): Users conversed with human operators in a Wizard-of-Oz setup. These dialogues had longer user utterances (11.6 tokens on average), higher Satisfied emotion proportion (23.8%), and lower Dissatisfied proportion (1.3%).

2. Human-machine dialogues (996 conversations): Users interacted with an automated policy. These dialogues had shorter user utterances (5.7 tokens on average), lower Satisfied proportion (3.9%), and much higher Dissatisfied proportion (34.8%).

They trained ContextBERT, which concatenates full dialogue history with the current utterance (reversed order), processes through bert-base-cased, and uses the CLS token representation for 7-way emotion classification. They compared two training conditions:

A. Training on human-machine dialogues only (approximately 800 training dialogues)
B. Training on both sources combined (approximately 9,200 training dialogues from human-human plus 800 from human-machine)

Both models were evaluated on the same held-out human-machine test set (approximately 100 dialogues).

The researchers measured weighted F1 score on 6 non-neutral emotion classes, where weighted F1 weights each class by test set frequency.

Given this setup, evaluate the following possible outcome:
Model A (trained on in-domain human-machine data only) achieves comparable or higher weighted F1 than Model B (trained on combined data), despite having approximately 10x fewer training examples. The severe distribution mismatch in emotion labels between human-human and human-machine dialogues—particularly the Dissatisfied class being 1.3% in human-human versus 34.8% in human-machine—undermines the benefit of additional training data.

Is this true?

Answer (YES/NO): YES